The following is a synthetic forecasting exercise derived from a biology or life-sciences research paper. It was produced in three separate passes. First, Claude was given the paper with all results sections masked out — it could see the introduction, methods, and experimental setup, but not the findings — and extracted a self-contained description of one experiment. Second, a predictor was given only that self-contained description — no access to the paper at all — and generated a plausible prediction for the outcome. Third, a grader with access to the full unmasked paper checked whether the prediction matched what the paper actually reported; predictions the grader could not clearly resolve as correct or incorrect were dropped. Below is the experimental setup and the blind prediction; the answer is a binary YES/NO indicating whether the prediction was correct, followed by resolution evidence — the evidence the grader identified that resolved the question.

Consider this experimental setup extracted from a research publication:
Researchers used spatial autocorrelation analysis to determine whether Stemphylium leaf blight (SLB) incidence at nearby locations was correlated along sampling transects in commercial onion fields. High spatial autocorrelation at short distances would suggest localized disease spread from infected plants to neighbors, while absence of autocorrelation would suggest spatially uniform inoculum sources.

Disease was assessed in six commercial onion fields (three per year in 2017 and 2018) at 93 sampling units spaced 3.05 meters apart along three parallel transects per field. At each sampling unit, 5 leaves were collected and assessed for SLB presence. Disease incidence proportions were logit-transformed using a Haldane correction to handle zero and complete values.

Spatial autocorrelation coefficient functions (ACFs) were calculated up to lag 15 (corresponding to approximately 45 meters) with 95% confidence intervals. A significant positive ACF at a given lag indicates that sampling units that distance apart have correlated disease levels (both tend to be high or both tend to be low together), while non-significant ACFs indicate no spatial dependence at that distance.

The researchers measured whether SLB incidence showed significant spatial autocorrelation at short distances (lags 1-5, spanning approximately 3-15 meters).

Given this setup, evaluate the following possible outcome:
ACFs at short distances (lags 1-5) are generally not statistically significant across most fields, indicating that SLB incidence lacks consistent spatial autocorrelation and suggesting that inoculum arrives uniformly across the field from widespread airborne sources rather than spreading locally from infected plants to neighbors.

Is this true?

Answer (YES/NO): YES